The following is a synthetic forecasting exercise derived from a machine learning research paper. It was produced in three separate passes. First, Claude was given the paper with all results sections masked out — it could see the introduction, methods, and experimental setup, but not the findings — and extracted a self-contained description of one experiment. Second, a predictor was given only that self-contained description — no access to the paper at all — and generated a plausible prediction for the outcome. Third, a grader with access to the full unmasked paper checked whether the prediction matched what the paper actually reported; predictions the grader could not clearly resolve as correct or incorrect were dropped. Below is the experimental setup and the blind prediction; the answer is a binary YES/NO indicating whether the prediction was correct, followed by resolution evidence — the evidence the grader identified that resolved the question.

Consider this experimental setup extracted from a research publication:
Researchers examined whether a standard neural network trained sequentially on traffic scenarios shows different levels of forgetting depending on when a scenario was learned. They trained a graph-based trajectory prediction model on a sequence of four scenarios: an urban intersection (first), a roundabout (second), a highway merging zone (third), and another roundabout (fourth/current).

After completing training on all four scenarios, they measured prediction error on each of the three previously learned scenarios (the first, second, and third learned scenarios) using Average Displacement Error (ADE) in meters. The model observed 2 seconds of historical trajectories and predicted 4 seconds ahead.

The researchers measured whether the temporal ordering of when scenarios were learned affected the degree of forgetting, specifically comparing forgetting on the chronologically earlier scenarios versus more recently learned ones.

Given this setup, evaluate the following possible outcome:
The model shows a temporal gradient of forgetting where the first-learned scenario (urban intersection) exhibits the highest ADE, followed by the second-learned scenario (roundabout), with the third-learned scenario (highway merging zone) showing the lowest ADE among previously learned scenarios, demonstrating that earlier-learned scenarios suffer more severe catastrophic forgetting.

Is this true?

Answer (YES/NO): NO